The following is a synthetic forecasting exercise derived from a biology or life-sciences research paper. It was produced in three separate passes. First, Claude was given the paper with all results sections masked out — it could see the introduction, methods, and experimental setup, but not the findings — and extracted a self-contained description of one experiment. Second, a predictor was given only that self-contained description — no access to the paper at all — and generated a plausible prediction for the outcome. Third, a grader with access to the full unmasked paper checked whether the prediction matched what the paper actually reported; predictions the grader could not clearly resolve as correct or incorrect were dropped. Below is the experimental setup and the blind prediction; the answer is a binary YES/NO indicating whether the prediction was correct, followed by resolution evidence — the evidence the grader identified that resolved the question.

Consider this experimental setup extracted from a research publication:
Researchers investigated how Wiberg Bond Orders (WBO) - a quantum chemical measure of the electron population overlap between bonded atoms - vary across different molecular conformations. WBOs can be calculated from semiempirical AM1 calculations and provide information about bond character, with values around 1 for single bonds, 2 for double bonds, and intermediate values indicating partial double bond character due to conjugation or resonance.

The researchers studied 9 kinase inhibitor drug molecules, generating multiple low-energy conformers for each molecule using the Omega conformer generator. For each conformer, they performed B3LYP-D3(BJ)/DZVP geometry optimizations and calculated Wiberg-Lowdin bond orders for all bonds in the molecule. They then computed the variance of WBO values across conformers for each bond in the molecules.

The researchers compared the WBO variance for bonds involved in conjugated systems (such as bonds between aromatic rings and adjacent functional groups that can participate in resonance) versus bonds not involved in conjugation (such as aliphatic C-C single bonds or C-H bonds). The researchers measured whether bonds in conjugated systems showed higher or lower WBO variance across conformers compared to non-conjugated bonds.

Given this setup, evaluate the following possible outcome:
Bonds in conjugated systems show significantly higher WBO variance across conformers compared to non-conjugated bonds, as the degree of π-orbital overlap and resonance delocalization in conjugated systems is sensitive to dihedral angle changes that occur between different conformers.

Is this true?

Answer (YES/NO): YES